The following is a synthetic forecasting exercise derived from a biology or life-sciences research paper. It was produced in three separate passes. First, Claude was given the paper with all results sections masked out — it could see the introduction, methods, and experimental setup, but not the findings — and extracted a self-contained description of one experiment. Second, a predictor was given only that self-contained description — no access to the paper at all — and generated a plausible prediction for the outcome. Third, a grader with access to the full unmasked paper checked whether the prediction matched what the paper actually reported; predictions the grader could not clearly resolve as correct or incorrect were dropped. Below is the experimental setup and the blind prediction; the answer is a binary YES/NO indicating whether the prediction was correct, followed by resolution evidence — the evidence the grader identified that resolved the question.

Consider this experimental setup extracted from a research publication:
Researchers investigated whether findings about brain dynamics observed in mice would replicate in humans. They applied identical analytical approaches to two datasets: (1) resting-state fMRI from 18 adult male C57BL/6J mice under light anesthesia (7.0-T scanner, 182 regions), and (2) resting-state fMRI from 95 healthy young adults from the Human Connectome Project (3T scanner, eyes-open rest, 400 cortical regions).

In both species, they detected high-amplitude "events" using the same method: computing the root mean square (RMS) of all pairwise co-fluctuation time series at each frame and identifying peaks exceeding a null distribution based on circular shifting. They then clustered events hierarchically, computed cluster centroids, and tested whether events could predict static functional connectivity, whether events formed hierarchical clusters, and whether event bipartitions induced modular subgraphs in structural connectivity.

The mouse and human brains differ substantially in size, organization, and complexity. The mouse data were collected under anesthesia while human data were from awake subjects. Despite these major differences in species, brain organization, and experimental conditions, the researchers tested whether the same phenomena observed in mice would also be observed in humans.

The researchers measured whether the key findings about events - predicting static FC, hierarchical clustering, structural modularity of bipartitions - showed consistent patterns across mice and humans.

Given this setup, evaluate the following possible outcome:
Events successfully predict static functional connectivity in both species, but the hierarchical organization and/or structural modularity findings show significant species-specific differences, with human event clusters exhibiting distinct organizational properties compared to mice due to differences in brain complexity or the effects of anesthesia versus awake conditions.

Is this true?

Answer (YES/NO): NO